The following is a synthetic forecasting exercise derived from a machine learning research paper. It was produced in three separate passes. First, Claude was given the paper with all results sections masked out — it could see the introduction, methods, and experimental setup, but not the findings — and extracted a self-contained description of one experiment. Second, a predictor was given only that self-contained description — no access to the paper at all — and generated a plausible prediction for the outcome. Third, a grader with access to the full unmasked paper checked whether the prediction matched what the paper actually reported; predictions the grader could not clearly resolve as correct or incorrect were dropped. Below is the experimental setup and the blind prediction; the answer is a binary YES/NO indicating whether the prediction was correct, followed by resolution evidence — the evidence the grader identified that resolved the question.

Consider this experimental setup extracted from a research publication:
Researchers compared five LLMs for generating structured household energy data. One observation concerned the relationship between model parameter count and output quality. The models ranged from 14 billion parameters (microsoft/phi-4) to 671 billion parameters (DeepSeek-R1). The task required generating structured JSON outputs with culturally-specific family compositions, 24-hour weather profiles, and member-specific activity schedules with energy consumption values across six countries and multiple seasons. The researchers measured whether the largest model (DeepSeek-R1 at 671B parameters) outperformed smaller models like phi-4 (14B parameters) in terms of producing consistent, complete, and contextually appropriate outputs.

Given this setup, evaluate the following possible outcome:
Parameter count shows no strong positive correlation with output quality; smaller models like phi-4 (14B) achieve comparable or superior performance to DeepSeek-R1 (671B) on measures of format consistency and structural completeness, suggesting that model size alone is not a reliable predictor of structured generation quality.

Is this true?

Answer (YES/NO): YES